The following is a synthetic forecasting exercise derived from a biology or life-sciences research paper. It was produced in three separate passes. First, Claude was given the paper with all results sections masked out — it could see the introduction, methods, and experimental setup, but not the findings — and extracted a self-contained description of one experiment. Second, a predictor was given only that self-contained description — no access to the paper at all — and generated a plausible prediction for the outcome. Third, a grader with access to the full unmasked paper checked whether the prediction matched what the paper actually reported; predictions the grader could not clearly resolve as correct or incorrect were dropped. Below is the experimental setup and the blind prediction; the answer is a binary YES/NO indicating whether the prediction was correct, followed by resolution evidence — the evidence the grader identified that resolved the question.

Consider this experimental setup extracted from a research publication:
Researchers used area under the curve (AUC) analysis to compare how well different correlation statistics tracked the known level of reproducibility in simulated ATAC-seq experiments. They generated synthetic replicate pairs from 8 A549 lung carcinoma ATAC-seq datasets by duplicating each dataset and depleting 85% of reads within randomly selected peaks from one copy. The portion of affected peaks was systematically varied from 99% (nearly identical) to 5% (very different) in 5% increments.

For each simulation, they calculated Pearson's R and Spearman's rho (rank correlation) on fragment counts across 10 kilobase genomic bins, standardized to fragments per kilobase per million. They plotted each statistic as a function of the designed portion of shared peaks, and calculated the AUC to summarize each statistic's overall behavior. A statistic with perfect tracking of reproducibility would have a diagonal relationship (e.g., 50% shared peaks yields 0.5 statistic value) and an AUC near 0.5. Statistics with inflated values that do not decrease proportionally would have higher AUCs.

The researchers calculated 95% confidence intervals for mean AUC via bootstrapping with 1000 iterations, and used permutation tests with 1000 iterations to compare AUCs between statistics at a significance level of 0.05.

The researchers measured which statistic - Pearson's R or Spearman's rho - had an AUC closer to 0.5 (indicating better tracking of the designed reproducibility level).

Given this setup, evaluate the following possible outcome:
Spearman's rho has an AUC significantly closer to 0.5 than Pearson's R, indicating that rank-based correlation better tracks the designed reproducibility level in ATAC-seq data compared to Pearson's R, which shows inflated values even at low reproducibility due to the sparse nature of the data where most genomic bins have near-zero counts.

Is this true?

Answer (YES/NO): NO